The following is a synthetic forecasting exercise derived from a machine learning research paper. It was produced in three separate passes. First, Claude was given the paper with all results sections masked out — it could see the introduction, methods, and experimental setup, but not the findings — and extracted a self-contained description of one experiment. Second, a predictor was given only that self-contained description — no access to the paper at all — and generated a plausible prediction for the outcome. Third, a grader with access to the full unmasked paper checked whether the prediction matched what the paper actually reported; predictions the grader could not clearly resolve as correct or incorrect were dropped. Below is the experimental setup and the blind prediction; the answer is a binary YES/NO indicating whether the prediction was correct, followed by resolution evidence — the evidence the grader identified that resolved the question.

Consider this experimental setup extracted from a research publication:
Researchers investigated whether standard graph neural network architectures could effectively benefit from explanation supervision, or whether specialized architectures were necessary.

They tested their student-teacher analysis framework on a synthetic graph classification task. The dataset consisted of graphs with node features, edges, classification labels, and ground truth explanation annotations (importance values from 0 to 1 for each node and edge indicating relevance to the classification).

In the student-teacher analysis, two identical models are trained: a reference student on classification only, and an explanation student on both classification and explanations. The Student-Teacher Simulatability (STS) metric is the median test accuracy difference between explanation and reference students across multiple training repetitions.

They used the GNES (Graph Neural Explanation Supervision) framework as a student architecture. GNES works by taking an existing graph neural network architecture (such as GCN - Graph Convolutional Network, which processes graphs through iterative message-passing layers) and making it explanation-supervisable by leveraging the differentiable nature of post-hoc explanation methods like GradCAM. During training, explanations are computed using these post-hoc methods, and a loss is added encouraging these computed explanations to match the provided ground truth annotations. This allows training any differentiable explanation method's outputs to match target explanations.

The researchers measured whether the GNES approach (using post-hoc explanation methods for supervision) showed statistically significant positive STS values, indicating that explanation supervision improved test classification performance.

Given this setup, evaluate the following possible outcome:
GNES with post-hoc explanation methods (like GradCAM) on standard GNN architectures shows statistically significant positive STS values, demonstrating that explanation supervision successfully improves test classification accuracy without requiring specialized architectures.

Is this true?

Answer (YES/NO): NO